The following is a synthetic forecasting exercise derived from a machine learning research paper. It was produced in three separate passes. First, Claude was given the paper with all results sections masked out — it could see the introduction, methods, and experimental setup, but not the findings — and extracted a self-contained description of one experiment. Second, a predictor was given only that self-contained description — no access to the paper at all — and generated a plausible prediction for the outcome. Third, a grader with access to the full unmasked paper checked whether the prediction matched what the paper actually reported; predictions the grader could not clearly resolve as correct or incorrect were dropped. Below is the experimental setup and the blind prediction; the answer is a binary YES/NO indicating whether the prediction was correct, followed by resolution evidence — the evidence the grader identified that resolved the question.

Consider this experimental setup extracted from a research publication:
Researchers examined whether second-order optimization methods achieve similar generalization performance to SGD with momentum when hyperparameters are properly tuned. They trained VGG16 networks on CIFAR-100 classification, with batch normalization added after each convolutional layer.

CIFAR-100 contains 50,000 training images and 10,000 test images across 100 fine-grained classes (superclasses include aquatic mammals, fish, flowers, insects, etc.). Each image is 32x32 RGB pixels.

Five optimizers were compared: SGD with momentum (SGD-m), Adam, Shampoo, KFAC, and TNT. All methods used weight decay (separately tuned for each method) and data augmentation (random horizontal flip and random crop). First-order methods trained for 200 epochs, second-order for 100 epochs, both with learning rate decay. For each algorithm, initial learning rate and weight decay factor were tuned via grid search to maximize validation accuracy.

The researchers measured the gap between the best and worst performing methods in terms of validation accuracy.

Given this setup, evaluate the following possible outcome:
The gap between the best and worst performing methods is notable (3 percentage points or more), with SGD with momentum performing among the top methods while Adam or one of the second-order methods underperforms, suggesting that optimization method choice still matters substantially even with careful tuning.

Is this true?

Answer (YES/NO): NO